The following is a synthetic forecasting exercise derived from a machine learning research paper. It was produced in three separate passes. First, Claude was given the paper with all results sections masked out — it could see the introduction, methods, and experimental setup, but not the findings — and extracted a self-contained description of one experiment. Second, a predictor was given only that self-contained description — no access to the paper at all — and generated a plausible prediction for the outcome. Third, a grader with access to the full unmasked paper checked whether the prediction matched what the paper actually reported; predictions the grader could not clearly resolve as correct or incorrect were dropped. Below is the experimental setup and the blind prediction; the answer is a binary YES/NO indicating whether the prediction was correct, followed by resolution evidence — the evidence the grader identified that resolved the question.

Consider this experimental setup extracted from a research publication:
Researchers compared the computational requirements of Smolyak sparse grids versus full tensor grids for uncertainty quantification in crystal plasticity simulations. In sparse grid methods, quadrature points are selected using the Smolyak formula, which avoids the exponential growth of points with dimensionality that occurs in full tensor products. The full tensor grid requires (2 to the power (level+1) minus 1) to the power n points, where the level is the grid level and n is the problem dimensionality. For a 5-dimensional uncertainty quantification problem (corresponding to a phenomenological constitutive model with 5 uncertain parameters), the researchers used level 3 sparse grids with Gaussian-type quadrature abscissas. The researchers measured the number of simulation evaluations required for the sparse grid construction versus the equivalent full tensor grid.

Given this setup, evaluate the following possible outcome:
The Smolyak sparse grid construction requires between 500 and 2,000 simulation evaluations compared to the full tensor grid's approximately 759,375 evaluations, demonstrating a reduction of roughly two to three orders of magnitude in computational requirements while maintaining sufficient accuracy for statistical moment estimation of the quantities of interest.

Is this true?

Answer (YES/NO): NO